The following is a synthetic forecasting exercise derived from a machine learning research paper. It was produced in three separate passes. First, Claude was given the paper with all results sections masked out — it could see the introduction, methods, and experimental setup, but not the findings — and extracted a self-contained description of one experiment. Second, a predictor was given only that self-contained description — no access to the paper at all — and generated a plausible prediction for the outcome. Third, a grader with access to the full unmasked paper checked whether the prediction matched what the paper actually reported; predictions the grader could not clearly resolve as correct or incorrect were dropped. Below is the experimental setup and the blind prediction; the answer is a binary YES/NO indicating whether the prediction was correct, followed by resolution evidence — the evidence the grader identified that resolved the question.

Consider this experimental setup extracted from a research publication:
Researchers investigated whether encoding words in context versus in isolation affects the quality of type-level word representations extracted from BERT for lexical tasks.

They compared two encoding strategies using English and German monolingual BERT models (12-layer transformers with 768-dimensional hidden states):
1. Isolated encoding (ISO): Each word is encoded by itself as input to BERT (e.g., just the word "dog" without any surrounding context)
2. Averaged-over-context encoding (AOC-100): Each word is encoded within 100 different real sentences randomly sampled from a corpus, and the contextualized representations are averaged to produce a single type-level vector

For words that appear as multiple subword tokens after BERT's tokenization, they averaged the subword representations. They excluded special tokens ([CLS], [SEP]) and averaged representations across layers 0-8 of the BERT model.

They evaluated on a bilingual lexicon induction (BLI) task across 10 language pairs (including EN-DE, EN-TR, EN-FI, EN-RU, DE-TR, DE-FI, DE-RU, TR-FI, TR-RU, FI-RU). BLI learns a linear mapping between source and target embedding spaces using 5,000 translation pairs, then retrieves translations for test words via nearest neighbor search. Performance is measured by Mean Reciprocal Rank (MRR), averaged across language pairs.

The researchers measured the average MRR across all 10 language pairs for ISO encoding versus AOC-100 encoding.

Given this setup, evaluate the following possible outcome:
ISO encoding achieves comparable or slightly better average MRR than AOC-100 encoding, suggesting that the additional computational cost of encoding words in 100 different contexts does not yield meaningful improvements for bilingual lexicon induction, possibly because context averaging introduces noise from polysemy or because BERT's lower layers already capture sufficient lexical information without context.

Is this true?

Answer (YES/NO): NO